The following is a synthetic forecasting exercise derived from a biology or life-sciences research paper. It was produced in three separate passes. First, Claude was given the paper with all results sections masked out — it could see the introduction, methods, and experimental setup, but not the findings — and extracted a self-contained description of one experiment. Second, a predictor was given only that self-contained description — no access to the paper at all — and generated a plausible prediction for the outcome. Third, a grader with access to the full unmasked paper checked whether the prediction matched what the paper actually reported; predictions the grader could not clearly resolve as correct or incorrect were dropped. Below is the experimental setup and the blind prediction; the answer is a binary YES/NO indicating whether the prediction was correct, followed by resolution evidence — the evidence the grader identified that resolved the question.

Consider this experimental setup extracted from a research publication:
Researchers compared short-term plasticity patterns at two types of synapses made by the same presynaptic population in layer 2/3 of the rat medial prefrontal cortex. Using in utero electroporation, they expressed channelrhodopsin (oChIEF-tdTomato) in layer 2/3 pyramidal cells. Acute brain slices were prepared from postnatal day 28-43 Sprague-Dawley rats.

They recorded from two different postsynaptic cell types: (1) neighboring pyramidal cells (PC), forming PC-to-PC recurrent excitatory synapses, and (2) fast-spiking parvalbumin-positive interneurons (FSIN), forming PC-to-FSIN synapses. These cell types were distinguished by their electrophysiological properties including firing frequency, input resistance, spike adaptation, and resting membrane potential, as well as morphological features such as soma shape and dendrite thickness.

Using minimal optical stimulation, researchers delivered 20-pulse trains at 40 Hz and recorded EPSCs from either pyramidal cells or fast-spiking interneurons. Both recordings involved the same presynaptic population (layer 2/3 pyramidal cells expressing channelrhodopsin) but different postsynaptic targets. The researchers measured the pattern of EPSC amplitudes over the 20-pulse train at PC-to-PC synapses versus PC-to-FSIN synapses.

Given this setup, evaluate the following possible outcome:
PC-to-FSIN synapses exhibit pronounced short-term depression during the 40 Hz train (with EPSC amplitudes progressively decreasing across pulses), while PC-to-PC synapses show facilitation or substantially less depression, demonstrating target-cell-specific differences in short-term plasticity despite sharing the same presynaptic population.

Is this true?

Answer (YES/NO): NO